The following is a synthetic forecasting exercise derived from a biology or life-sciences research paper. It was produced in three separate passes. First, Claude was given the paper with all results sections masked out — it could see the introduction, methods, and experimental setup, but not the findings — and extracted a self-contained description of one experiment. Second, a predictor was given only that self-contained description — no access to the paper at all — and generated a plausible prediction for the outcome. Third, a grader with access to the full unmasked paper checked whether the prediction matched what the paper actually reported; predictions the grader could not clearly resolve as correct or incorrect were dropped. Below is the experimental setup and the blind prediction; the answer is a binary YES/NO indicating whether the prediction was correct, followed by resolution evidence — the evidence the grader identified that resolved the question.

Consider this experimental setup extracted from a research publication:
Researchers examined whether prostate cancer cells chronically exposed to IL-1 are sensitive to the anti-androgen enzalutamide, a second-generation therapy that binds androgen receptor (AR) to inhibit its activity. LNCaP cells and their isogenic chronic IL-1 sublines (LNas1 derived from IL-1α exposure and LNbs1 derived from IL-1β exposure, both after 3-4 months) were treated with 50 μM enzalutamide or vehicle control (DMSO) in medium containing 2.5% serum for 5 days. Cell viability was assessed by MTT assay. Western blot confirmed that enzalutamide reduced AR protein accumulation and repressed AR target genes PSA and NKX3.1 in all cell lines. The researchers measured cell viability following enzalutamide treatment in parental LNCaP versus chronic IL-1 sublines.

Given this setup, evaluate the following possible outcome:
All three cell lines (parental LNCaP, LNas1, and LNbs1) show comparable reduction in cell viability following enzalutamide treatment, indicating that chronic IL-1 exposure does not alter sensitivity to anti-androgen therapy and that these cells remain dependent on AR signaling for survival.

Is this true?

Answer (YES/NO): NO